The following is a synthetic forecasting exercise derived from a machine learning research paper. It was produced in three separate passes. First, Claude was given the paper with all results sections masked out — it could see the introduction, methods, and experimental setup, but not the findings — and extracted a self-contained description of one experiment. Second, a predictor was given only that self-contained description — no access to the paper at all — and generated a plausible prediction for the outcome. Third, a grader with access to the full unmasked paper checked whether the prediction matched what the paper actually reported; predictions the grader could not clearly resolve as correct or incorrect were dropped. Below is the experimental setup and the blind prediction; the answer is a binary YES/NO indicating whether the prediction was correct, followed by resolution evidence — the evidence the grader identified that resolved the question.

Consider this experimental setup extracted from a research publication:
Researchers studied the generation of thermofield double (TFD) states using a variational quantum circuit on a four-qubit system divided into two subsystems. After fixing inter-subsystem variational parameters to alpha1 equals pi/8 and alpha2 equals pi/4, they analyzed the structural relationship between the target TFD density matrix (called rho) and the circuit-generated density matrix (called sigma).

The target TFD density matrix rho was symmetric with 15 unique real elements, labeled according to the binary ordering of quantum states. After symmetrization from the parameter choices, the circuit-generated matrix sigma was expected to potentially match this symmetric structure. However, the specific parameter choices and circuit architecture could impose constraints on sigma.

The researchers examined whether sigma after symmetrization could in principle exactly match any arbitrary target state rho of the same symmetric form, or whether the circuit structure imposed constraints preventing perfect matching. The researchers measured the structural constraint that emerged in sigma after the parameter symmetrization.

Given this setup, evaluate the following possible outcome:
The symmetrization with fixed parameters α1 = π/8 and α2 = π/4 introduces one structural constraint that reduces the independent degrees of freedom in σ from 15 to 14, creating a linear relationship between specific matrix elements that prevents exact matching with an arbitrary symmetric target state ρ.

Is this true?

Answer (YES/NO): YES